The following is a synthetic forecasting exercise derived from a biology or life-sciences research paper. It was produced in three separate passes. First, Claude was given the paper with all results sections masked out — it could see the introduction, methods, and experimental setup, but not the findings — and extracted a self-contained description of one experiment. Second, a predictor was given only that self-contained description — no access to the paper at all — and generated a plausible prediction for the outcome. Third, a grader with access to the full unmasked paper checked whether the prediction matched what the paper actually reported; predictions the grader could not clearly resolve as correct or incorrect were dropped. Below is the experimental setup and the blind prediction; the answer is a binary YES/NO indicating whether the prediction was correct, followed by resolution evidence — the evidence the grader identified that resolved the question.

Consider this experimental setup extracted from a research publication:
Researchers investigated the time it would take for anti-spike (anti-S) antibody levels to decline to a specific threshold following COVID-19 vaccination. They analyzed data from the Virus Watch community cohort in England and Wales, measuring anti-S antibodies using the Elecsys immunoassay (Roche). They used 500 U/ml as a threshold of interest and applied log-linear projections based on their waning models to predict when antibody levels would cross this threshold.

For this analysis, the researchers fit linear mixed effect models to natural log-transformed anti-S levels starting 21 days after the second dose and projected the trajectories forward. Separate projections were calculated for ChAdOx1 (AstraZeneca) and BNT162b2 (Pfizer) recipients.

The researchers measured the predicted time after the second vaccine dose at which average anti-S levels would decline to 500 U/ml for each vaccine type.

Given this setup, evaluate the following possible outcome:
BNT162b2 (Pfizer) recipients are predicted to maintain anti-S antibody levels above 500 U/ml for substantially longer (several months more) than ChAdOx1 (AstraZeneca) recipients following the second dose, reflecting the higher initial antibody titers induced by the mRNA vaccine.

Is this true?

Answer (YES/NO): YES